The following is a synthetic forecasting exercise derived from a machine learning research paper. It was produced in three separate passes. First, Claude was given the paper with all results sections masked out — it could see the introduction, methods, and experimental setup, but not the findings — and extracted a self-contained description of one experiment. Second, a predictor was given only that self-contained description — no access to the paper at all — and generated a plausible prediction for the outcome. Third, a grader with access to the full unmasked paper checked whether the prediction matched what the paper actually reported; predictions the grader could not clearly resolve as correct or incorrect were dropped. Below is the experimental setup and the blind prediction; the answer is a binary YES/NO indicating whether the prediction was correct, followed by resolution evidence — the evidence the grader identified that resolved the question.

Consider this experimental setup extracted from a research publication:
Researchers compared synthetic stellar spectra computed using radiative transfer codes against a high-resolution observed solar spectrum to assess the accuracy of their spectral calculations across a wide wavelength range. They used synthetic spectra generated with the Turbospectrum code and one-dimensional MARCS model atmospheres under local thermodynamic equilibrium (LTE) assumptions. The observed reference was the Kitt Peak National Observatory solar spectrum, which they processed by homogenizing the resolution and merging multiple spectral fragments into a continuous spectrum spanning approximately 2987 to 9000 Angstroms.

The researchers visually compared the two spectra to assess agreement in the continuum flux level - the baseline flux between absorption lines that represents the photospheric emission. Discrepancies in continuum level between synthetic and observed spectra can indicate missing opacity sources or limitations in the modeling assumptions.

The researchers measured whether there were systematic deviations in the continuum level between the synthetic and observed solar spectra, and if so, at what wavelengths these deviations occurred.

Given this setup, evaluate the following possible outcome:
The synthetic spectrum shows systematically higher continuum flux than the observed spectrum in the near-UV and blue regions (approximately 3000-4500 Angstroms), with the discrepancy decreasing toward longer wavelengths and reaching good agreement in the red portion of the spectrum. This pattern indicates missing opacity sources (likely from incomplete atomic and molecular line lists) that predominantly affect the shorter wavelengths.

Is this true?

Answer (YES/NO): NO